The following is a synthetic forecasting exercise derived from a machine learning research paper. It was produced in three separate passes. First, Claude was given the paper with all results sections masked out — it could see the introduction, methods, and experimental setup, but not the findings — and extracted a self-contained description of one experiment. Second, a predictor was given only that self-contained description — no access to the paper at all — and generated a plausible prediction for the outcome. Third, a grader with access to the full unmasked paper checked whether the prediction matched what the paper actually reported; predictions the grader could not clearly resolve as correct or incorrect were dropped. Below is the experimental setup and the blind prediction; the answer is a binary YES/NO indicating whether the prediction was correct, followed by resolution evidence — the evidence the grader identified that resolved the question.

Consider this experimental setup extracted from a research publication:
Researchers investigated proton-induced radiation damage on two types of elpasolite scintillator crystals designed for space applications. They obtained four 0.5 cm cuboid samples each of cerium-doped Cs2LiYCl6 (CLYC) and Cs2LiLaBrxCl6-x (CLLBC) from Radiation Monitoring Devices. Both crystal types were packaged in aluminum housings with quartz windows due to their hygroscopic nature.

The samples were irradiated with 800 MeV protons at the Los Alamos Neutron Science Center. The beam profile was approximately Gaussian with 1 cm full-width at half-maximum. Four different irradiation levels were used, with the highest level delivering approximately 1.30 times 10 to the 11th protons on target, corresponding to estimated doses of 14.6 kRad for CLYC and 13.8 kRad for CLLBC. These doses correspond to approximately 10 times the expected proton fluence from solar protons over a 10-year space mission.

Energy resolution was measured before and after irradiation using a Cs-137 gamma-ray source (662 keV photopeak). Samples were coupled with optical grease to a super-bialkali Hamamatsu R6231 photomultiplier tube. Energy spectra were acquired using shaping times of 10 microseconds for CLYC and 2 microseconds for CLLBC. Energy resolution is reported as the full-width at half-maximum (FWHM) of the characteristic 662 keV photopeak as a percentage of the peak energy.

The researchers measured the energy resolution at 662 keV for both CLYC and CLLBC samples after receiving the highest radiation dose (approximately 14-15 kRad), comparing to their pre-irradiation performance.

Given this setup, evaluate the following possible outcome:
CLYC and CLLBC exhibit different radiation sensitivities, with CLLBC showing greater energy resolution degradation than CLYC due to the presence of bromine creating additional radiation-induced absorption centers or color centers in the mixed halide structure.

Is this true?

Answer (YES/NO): NO